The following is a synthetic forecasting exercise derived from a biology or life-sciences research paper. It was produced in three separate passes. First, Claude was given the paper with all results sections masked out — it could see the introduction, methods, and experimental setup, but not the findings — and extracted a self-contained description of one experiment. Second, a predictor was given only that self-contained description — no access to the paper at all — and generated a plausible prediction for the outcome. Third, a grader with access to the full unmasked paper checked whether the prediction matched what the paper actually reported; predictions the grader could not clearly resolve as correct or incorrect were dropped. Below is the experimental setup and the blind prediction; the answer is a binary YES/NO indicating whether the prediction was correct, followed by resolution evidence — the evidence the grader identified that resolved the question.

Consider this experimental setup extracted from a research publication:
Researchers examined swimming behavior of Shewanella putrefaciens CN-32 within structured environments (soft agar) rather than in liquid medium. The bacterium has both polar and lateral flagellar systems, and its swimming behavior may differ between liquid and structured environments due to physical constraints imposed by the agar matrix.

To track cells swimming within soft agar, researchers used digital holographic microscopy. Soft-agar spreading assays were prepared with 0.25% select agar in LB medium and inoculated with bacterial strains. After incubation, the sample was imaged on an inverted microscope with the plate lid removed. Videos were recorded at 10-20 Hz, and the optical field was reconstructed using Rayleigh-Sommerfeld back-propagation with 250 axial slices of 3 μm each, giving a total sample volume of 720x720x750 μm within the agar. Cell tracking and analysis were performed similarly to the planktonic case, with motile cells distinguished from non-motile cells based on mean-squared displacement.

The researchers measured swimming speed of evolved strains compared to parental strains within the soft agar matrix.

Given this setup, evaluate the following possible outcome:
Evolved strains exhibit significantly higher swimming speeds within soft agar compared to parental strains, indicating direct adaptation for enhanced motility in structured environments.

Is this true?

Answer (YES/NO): NO